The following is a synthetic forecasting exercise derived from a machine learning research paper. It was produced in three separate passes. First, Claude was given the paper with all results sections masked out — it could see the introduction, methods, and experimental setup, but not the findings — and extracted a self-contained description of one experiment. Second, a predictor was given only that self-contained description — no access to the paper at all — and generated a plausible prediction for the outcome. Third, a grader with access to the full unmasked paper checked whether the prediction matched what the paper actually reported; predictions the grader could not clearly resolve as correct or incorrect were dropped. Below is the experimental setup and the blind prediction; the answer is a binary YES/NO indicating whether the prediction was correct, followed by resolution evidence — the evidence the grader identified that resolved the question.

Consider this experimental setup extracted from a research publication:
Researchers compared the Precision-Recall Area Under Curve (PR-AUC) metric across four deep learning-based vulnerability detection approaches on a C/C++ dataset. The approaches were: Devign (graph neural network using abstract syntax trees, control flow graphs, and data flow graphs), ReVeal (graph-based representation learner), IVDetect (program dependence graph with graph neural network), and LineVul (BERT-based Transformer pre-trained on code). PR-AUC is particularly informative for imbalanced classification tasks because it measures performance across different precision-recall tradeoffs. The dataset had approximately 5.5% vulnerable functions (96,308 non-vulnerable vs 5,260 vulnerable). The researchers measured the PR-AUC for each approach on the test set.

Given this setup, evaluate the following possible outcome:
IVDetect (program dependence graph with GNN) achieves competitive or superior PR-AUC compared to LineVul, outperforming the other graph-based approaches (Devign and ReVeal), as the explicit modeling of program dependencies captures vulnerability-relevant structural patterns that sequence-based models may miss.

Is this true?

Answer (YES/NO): NO